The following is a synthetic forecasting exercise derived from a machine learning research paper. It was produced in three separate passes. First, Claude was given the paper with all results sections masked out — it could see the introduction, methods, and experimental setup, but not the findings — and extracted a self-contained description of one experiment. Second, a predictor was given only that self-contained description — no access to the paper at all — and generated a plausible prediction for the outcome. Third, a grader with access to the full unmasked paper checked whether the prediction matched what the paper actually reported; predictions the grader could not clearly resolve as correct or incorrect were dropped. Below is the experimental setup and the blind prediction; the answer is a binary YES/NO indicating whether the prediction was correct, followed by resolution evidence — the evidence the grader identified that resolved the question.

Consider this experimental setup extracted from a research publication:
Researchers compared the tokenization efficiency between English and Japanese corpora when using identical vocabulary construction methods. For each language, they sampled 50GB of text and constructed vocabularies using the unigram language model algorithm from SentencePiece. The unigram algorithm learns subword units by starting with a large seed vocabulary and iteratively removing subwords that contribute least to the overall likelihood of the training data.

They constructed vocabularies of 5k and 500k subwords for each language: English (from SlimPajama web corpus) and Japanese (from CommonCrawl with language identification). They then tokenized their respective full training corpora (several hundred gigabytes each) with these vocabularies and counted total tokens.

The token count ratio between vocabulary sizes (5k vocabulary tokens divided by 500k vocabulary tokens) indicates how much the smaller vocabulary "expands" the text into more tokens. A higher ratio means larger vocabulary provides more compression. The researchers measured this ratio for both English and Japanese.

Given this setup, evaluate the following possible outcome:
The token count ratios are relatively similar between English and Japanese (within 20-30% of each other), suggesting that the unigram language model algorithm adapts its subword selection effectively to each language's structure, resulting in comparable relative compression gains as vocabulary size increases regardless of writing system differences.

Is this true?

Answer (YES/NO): NO